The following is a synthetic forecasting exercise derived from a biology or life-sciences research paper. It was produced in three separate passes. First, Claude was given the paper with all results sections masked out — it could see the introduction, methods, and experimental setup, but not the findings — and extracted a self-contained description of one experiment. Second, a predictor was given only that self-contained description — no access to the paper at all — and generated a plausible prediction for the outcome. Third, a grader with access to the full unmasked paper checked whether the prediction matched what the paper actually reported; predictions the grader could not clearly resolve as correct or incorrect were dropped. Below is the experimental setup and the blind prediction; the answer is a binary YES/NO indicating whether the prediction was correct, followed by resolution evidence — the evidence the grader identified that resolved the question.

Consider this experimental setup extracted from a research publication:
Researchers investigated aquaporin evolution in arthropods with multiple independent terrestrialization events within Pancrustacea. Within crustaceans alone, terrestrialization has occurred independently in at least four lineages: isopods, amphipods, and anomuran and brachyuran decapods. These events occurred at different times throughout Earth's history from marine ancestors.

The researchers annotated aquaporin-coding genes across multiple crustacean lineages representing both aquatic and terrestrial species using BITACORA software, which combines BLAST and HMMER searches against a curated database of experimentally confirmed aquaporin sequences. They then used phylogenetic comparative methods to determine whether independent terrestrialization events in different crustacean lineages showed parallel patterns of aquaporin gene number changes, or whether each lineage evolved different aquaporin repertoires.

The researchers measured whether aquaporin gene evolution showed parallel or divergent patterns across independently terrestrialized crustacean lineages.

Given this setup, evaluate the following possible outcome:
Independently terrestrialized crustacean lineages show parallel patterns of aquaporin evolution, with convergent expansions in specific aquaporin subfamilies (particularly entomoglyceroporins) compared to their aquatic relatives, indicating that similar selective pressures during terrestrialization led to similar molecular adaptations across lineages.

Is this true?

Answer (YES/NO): NO